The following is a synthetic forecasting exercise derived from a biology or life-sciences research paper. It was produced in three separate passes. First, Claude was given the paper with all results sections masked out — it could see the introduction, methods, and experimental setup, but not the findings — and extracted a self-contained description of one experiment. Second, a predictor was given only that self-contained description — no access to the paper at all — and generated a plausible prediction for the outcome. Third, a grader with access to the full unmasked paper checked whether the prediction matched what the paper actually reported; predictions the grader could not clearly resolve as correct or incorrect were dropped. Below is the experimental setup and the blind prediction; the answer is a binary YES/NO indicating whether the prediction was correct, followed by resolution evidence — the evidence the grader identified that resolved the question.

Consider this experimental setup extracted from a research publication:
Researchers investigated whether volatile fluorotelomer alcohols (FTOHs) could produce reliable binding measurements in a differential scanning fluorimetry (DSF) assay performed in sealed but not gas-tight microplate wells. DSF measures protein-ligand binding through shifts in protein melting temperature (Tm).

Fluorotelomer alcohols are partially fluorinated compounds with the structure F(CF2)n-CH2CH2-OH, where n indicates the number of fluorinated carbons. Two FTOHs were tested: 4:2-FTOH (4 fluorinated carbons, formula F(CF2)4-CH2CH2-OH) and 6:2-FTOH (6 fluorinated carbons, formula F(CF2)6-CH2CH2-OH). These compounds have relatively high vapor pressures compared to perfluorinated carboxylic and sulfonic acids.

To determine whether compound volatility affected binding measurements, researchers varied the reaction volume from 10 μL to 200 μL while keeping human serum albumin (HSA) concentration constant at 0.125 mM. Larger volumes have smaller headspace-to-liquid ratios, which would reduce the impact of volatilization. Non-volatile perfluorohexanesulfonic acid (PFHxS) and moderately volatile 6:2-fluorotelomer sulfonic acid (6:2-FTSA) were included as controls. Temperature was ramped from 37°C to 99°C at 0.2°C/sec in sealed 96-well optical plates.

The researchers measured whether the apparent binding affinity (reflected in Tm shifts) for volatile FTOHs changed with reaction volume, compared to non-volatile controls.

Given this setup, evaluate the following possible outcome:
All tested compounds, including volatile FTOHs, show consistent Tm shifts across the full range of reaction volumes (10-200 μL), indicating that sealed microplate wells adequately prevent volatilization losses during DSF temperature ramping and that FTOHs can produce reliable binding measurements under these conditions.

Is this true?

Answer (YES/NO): NO